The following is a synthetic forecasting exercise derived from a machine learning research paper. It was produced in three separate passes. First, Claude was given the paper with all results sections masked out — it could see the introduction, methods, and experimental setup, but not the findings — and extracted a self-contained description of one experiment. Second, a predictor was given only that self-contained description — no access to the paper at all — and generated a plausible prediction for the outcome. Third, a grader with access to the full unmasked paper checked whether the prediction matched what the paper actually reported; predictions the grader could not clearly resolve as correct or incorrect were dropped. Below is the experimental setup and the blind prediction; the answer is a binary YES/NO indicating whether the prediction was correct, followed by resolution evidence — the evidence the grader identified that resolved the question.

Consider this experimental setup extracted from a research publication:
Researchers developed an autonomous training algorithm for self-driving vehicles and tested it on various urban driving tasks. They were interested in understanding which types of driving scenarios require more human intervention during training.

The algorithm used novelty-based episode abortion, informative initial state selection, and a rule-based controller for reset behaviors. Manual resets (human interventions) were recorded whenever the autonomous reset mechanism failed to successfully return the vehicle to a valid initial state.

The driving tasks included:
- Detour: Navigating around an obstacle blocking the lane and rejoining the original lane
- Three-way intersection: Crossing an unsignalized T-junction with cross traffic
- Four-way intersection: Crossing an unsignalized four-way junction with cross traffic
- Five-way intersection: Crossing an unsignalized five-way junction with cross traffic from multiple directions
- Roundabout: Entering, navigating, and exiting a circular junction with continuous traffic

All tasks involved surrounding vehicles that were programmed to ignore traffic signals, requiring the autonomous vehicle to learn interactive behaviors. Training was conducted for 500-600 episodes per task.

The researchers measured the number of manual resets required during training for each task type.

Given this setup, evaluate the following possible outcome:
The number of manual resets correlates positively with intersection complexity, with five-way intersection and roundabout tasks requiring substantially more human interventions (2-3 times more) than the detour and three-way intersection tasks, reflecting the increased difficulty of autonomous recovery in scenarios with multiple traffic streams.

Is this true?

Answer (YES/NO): NO